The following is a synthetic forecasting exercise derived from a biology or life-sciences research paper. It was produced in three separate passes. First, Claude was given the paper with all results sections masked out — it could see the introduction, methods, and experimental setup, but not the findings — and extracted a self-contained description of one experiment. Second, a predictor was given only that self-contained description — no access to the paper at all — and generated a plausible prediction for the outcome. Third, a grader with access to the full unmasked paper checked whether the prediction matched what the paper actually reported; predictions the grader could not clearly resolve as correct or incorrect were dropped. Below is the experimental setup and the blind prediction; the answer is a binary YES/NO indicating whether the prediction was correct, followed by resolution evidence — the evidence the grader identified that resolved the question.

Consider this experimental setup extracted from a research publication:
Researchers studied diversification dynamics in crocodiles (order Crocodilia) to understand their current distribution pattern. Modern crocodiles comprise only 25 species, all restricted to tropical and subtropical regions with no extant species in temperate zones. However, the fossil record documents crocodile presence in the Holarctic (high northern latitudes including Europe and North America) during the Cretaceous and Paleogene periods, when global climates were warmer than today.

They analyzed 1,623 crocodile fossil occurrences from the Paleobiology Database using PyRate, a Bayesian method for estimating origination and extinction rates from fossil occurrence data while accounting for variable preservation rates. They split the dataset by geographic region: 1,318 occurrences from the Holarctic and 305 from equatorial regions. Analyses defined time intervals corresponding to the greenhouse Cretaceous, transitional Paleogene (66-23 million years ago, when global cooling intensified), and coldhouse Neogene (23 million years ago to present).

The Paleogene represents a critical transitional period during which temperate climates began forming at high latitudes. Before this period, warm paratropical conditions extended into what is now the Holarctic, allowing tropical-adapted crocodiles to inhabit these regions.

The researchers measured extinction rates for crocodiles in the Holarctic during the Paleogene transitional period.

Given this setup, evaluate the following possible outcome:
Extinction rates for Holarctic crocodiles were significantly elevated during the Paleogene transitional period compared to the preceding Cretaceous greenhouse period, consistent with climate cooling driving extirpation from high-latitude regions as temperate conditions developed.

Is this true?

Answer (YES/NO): NO